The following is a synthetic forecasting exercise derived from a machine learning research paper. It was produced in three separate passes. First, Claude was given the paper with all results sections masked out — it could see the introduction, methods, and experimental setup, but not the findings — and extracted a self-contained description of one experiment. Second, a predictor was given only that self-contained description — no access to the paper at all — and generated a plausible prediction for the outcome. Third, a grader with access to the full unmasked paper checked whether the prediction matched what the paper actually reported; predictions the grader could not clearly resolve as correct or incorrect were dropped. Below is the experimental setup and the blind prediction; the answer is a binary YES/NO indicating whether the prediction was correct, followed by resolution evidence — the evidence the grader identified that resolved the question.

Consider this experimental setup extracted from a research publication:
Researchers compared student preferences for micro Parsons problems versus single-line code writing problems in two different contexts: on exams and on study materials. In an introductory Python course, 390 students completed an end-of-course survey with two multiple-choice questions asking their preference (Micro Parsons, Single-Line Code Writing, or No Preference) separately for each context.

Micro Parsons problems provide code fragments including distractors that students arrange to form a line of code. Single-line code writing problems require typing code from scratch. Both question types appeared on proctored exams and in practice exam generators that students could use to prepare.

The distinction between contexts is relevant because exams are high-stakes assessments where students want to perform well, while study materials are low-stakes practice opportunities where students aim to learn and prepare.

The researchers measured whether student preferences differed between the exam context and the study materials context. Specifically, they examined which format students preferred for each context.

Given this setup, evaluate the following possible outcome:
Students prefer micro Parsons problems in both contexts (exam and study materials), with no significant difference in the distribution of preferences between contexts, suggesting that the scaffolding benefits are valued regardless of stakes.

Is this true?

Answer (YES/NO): NO